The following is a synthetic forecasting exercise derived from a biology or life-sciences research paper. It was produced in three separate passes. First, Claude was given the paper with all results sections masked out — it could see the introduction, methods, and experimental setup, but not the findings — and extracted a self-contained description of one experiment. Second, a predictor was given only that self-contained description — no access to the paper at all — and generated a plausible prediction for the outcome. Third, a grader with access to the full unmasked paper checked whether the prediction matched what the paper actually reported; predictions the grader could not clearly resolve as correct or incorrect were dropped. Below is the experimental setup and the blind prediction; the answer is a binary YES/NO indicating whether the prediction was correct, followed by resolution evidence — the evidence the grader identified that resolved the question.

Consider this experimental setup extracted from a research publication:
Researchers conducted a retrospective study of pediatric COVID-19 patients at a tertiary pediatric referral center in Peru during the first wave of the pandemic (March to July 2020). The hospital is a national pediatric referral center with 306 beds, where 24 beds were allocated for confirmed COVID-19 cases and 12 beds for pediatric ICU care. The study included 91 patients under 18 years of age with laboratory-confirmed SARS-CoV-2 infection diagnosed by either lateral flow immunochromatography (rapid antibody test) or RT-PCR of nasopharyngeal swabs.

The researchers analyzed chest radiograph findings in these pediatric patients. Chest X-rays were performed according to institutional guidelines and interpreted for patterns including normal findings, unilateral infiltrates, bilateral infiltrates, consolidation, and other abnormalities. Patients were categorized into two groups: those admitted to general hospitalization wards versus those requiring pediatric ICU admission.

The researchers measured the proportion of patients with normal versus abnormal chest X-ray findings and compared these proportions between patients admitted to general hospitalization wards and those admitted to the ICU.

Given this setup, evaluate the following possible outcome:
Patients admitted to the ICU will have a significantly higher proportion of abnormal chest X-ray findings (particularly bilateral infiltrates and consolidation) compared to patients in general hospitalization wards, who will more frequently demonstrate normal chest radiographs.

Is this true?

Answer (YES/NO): YES